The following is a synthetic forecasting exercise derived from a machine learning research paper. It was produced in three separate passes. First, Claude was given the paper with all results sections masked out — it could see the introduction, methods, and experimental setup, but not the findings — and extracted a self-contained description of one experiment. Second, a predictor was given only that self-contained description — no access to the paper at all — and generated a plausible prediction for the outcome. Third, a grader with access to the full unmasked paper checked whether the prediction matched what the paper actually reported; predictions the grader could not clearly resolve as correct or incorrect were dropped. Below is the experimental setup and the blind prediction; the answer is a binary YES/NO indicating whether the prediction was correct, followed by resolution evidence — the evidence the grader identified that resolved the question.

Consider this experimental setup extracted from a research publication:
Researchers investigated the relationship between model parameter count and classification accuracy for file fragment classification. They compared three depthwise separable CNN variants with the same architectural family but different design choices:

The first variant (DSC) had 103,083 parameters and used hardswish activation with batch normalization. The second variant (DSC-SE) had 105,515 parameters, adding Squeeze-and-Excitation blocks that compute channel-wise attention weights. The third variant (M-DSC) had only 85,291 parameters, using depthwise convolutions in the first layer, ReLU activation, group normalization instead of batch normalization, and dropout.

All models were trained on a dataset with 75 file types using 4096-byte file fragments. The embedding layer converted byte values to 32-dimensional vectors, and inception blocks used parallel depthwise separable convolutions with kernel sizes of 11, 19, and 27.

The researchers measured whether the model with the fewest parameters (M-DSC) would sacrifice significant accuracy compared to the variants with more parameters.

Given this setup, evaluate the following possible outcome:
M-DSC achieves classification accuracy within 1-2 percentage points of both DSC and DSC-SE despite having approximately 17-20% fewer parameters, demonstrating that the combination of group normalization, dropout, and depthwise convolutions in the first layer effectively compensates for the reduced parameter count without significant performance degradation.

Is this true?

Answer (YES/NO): YES